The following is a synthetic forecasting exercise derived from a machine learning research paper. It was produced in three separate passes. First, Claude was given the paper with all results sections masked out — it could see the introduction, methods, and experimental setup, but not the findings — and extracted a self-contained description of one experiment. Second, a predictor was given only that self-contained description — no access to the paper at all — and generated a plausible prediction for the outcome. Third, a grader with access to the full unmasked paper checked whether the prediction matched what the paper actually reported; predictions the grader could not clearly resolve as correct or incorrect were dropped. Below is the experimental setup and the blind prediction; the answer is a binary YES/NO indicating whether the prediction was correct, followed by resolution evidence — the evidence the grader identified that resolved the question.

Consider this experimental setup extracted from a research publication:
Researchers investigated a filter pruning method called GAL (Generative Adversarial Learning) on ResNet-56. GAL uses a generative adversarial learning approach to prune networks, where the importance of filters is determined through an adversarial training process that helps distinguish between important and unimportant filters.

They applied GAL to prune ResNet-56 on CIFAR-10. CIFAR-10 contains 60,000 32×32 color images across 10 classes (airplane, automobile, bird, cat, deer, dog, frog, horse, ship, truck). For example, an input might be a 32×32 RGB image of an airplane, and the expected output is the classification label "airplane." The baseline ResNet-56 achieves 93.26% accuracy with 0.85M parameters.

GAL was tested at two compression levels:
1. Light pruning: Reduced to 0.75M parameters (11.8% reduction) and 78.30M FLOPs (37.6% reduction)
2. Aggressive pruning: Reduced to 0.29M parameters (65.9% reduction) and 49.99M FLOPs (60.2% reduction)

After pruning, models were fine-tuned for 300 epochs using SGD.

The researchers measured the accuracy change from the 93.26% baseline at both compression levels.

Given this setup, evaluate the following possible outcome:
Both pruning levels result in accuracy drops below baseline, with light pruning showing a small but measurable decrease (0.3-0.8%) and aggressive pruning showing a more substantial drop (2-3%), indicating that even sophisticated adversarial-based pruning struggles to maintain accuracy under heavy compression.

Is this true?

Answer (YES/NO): NO